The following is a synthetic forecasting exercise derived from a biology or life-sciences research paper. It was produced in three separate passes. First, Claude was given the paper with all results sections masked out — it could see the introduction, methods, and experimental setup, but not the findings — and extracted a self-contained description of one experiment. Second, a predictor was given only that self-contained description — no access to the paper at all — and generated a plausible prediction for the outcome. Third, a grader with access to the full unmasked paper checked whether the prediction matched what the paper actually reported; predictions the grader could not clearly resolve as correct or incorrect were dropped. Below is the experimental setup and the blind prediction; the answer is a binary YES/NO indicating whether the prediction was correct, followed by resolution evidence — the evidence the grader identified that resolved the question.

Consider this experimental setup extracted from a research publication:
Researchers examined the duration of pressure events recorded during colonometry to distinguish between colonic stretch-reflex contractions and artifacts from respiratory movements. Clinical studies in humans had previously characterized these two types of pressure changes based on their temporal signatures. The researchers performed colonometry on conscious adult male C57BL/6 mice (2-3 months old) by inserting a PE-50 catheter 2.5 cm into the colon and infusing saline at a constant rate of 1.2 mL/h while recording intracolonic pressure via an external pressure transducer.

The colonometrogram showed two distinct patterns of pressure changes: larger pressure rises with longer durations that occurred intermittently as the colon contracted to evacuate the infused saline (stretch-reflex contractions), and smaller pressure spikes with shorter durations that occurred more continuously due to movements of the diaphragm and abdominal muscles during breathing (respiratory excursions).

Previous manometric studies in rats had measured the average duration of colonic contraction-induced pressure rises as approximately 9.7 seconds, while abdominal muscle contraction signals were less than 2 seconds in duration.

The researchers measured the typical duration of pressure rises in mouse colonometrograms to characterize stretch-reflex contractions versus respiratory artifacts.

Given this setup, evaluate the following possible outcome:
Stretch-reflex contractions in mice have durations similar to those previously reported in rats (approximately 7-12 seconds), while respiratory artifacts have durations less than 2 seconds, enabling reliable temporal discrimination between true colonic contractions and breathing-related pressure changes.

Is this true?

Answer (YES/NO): NO